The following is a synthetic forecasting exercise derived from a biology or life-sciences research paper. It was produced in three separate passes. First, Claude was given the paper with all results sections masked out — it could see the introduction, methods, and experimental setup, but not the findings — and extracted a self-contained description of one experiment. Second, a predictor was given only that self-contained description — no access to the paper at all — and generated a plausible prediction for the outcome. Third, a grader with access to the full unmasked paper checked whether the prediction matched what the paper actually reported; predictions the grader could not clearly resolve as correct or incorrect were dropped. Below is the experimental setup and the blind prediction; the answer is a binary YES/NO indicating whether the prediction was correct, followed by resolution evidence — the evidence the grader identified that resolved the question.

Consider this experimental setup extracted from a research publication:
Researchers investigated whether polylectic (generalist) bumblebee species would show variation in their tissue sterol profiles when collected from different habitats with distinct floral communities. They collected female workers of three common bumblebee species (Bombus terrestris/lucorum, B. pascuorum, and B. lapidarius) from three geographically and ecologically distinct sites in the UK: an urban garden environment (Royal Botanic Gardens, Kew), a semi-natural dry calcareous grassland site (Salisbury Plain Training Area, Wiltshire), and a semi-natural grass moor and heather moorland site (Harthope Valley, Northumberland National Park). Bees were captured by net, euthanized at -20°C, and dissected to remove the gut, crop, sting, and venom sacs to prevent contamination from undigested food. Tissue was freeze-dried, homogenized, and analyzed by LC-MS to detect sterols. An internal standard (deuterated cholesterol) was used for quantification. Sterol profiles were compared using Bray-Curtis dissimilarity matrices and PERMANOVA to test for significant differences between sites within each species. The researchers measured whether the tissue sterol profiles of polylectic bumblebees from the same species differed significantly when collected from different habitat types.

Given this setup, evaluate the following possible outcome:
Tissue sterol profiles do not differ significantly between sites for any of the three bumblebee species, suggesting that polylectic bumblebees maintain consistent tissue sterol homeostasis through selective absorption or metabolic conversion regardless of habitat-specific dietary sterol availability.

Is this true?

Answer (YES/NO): NO